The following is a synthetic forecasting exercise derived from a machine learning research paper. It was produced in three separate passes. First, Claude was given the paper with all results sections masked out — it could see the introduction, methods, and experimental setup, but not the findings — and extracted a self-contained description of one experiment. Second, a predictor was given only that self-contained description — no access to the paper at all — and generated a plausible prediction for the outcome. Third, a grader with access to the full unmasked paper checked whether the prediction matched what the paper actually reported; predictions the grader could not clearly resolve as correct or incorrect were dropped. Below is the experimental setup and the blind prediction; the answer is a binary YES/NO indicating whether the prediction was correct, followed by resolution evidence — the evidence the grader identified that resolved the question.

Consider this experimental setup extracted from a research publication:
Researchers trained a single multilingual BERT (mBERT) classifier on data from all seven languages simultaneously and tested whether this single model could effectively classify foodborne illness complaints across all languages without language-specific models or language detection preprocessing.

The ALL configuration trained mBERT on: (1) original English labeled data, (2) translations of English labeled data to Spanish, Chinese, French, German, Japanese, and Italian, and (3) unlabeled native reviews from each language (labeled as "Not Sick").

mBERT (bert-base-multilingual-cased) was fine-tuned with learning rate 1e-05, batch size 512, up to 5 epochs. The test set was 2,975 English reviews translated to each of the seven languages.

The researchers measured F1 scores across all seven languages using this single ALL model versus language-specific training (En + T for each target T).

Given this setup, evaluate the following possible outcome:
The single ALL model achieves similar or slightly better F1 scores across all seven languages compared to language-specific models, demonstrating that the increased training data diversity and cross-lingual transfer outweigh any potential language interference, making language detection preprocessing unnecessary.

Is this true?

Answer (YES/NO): NO